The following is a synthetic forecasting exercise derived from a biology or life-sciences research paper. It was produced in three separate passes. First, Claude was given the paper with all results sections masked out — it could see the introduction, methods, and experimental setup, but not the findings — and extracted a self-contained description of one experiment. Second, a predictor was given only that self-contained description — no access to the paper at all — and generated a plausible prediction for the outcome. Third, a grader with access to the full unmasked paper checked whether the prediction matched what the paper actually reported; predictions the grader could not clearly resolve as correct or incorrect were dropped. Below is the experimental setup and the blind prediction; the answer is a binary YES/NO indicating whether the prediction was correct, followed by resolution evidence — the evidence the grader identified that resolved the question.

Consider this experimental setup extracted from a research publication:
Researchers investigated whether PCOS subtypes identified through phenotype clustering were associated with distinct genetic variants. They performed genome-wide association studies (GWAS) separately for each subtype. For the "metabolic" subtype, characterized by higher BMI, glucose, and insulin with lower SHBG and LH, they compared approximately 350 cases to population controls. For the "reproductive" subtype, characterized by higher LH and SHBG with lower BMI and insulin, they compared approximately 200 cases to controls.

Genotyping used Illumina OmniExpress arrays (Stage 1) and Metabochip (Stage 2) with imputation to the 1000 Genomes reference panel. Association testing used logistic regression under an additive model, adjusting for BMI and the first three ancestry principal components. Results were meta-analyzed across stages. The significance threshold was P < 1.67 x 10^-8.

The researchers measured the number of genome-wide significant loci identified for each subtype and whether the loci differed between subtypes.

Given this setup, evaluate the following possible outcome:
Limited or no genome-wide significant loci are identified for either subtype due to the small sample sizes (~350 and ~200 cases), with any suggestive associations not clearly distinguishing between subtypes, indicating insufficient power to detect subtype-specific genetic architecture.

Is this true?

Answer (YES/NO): NO